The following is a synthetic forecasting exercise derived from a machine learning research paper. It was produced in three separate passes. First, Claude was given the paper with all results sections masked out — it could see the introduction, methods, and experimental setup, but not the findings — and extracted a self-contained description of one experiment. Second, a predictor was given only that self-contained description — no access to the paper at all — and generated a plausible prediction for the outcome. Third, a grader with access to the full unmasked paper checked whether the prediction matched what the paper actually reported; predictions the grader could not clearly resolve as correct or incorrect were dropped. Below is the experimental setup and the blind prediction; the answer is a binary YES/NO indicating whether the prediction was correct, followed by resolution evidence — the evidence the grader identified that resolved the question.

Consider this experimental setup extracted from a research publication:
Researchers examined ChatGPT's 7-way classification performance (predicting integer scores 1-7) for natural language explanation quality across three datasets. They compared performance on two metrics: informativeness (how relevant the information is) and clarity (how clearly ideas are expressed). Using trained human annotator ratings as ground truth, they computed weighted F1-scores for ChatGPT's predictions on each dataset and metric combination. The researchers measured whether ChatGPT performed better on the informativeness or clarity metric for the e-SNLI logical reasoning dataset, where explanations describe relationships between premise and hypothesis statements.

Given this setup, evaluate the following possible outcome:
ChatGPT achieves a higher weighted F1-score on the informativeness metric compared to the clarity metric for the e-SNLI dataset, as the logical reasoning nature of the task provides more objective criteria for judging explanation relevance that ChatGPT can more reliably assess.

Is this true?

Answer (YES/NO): NO